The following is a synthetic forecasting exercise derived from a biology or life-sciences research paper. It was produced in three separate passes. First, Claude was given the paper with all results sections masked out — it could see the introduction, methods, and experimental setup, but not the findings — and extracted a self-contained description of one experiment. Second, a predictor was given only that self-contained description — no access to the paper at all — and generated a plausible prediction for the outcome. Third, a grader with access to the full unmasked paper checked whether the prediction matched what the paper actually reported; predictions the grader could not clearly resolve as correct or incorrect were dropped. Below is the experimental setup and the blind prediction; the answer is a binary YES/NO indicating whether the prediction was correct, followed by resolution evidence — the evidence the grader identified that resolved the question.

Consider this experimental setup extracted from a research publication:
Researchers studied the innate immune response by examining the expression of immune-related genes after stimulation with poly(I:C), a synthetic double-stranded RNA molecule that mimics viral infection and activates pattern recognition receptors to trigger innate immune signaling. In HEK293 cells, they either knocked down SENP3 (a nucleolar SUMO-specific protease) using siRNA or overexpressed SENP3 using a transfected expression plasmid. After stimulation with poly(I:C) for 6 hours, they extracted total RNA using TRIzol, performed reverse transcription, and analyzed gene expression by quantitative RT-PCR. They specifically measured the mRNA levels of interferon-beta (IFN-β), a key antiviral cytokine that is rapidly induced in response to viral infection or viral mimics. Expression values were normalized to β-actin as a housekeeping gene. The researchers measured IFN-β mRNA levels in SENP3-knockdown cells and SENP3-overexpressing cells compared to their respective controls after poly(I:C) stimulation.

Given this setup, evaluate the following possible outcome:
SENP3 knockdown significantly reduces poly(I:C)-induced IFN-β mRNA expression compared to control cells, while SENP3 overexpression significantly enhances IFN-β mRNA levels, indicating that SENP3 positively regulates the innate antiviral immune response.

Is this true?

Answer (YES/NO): YES